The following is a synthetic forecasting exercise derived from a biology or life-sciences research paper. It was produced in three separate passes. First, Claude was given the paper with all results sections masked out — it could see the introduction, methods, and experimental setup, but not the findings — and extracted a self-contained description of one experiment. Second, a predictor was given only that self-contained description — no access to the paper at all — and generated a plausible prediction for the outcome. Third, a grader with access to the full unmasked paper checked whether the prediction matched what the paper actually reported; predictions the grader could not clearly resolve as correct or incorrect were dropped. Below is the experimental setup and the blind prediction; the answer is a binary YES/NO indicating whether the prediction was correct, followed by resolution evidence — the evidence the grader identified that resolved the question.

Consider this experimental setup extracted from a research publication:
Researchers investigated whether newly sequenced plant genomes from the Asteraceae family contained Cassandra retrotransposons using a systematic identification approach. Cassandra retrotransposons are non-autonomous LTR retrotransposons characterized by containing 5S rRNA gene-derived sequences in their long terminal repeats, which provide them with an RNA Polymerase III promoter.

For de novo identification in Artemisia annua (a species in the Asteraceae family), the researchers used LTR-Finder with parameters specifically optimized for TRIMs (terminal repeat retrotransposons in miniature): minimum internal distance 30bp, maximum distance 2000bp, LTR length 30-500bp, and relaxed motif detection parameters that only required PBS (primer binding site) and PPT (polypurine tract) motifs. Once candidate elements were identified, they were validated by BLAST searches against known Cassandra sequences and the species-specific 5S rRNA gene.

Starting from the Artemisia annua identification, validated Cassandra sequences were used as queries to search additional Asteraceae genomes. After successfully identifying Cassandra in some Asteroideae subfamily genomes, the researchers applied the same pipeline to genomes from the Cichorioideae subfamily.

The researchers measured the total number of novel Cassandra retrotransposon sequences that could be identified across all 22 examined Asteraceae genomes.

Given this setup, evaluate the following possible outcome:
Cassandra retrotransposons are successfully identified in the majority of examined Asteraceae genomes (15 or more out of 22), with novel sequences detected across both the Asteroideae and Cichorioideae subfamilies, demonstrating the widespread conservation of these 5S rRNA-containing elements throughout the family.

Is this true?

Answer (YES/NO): NO